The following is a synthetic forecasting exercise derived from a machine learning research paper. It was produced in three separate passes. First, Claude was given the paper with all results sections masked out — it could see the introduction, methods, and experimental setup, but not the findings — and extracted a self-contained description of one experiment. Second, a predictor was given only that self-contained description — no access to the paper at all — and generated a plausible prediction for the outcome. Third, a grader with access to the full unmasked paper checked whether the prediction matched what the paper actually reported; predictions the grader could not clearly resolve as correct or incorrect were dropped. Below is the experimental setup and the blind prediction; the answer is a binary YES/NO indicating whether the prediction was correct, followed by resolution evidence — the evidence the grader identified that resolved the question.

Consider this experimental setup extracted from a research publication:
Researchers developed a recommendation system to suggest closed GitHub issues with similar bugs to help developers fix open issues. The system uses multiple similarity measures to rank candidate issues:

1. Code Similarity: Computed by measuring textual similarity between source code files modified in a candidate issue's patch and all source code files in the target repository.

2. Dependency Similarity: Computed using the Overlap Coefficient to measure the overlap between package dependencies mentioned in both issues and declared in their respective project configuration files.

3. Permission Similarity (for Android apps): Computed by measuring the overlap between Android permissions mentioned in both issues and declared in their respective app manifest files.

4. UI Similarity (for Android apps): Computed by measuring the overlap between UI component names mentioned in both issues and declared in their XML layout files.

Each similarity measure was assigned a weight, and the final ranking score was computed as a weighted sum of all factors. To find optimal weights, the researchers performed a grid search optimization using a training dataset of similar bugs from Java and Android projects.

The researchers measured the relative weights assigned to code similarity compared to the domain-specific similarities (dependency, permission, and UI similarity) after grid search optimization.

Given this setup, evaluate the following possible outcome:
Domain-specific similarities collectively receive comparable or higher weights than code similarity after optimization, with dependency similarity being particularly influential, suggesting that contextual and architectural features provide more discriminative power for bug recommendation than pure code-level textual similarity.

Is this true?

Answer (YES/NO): NO